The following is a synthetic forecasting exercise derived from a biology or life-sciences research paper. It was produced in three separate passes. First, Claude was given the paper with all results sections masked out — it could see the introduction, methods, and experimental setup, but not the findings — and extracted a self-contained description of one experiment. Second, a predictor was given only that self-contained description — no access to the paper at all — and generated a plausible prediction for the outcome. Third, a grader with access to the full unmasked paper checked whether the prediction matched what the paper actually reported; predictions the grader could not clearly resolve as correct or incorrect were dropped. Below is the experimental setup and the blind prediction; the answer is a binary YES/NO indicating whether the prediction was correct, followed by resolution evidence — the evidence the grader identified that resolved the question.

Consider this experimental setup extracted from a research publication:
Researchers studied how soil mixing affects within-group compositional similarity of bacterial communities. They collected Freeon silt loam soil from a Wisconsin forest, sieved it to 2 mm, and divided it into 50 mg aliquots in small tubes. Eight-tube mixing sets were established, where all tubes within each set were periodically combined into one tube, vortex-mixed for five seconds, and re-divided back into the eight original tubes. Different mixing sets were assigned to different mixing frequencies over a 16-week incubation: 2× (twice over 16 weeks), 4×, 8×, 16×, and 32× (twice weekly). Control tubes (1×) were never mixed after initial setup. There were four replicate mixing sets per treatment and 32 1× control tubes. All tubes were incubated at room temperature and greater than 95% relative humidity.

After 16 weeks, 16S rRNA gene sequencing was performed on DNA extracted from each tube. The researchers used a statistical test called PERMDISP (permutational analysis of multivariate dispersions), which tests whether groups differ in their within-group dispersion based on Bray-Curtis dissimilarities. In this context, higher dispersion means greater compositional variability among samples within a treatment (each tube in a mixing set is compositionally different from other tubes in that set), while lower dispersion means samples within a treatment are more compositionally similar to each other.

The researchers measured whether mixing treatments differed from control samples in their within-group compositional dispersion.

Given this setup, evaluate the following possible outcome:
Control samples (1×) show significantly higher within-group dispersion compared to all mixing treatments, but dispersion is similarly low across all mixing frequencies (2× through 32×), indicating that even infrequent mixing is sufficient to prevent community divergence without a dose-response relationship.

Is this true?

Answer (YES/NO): NO